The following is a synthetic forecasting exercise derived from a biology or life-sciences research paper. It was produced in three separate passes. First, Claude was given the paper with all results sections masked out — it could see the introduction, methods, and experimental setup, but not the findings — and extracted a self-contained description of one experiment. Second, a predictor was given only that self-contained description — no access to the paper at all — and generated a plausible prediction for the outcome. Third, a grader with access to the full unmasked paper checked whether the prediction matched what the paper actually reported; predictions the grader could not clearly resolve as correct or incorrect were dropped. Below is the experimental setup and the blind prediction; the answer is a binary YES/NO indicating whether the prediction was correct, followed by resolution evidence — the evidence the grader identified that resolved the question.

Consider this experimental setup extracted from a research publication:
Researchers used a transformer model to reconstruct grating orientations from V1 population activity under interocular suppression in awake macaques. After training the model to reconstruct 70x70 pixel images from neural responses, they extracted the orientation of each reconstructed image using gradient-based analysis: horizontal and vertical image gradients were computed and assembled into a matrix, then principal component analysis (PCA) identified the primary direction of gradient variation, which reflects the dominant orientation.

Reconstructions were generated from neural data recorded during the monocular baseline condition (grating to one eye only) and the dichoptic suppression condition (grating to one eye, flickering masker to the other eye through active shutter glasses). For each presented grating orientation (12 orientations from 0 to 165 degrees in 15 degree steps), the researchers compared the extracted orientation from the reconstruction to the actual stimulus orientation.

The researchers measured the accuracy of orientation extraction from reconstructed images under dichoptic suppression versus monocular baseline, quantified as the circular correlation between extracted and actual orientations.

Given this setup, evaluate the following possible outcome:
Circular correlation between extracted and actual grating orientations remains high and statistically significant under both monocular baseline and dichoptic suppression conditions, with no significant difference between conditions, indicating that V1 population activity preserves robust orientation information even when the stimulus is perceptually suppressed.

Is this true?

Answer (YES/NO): NO